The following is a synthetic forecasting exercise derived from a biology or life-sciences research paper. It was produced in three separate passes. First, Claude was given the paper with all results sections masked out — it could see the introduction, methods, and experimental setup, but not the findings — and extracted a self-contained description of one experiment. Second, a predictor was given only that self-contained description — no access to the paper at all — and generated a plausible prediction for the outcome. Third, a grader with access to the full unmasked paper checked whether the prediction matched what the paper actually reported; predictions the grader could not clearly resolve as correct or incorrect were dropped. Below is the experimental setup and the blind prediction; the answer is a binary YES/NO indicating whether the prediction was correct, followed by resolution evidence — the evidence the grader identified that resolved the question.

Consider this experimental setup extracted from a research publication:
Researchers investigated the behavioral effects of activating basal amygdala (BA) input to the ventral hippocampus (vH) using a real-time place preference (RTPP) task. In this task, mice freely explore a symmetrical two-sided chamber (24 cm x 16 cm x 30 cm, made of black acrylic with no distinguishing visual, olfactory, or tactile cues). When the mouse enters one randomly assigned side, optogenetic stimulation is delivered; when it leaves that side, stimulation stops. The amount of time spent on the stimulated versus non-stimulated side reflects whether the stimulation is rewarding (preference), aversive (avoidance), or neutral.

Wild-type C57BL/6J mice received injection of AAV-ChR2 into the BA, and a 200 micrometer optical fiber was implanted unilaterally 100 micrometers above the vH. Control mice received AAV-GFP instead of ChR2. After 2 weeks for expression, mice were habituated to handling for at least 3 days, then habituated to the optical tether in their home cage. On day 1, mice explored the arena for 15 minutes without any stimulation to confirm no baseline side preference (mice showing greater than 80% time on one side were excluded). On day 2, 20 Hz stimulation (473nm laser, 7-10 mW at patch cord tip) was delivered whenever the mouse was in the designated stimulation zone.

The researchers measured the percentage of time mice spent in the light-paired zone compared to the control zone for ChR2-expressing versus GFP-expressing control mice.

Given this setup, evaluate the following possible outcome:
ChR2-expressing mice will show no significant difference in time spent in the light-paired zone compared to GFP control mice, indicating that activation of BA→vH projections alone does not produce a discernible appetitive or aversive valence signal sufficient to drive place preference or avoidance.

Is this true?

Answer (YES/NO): NO